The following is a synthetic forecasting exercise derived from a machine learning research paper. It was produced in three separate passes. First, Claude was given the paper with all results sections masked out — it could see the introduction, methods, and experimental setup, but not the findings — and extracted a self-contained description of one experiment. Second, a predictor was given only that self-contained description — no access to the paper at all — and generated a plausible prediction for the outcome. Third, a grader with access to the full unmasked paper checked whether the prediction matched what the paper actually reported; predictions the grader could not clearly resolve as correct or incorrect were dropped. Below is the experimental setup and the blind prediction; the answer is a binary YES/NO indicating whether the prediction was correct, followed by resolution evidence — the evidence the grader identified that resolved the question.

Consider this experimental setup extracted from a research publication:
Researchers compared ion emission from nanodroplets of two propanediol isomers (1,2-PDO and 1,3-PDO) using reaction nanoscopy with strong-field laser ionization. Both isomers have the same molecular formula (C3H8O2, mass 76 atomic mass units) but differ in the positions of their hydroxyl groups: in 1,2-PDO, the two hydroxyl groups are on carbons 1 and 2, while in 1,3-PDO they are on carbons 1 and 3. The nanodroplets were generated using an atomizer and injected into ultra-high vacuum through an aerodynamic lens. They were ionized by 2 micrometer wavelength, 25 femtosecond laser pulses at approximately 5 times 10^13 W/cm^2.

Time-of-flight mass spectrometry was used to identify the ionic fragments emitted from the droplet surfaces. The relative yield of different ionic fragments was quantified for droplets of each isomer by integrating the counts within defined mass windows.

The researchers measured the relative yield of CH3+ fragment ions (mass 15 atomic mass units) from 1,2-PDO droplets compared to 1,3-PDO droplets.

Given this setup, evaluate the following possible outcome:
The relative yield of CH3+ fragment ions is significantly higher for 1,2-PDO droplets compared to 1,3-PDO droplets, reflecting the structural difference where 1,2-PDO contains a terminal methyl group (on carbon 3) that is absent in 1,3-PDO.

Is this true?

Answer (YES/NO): YES